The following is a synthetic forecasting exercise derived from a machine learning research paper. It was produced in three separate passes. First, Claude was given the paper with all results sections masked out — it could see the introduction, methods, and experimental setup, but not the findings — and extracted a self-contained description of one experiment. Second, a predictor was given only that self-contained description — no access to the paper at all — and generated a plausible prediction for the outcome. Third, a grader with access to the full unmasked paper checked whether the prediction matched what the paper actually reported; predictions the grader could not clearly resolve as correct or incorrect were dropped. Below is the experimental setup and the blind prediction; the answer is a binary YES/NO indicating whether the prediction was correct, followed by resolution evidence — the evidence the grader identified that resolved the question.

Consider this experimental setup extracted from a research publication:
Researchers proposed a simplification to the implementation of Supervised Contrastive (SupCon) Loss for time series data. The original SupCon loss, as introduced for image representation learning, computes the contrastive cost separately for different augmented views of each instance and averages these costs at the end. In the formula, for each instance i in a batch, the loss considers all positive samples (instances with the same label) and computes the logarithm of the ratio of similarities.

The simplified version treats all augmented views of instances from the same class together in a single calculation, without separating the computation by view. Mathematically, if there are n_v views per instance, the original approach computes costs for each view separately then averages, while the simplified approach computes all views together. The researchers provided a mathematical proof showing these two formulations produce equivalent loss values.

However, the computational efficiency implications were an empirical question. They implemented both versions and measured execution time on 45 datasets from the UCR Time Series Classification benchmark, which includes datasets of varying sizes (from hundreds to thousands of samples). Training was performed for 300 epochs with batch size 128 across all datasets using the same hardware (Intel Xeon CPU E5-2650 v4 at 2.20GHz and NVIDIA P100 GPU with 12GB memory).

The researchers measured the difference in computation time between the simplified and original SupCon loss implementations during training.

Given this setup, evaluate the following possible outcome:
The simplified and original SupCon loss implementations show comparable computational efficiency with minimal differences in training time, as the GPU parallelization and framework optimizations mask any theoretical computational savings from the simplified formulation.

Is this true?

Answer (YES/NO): NO